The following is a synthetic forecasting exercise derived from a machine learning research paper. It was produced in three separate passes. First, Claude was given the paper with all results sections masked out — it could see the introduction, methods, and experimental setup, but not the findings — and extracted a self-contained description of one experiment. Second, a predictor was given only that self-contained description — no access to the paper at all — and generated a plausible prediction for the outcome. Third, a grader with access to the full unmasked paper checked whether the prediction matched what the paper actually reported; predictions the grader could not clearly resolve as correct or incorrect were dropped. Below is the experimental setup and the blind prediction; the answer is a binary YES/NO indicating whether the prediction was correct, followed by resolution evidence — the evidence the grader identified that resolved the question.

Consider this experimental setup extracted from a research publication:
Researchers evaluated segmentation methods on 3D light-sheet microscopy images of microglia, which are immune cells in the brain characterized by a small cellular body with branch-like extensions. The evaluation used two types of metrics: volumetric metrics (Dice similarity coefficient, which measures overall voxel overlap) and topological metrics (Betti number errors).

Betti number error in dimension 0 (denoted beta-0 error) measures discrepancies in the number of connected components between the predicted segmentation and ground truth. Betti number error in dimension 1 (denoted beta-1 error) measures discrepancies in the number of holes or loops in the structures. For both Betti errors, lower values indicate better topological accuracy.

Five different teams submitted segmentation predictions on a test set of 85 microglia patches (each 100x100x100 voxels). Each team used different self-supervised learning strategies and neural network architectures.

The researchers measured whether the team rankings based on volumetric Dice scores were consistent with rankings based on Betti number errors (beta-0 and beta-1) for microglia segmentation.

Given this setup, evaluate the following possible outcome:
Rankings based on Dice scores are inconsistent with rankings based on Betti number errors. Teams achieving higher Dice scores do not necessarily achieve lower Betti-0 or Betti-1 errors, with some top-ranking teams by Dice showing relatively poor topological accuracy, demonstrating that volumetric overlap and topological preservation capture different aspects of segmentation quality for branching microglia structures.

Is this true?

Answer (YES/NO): YES